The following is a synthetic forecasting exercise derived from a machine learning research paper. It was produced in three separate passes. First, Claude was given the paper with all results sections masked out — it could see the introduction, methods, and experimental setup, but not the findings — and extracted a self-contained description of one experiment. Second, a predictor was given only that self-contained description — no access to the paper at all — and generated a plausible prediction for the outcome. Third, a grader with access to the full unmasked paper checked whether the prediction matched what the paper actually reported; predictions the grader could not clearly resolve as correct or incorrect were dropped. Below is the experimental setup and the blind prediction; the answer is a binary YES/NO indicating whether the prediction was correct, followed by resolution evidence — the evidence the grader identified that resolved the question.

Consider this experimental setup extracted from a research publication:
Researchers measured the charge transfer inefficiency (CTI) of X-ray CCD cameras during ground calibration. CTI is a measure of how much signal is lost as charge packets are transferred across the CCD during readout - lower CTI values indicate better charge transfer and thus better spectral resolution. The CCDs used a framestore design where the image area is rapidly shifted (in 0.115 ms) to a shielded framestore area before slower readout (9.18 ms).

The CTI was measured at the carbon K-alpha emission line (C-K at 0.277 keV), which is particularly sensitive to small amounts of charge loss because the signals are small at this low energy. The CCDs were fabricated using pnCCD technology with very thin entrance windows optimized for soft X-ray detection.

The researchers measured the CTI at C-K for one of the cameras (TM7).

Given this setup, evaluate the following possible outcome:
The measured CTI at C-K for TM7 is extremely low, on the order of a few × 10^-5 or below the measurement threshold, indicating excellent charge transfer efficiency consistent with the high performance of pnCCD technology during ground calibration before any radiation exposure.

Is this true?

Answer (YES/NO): YES